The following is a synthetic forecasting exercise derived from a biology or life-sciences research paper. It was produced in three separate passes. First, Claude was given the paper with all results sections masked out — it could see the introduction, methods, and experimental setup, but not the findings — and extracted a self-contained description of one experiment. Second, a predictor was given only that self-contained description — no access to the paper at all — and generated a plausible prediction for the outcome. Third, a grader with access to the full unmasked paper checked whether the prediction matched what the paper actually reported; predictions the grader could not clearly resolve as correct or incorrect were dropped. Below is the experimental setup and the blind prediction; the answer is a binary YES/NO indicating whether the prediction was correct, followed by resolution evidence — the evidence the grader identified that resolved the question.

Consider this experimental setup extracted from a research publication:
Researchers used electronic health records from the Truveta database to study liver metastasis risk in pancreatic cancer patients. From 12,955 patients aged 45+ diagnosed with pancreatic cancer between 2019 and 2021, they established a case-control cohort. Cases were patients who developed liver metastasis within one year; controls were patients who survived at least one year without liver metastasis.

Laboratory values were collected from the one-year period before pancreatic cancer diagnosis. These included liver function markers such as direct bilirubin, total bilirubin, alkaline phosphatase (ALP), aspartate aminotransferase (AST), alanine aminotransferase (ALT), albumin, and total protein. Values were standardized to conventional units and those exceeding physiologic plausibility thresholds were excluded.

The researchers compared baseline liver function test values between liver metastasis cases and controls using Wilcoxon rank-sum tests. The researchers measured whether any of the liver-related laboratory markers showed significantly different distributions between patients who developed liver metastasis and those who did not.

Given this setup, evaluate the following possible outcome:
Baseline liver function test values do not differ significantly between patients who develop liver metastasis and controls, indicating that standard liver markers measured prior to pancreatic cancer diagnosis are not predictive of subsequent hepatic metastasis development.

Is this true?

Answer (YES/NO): NO